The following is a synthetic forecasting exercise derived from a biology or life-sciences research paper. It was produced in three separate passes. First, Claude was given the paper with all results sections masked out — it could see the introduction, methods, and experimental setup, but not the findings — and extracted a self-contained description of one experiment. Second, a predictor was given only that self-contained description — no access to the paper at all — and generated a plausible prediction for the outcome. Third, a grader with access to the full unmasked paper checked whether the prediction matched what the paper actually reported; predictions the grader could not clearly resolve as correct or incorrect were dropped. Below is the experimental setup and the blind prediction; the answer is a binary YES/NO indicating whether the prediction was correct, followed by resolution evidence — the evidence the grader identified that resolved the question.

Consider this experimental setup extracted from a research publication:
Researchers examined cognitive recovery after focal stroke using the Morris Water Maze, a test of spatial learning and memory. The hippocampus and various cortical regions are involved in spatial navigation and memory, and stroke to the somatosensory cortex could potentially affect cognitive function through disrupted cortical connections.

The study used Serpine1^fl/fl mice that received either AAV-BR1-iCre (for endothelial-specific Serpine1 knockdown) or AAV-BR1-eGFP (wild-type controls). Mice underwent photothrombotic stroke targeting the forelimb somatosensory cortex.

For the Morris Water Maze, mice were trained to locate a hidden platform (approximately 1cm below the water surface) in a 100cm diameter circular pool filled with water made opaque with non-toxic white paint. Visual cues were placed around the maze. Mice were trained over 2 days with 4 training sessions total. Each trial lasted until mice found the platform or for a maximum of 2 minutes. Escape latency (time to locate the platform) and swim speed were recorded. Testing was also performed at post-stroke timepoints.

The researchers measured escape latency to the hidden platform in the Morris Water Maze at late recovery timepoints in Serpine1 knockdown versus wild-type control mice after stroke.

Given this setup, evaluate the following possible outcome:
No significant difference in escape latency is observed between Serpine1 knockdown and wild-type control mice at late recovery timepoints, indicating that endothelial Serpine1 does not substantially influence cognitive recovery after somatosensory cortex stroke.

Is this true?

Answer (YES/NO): NO